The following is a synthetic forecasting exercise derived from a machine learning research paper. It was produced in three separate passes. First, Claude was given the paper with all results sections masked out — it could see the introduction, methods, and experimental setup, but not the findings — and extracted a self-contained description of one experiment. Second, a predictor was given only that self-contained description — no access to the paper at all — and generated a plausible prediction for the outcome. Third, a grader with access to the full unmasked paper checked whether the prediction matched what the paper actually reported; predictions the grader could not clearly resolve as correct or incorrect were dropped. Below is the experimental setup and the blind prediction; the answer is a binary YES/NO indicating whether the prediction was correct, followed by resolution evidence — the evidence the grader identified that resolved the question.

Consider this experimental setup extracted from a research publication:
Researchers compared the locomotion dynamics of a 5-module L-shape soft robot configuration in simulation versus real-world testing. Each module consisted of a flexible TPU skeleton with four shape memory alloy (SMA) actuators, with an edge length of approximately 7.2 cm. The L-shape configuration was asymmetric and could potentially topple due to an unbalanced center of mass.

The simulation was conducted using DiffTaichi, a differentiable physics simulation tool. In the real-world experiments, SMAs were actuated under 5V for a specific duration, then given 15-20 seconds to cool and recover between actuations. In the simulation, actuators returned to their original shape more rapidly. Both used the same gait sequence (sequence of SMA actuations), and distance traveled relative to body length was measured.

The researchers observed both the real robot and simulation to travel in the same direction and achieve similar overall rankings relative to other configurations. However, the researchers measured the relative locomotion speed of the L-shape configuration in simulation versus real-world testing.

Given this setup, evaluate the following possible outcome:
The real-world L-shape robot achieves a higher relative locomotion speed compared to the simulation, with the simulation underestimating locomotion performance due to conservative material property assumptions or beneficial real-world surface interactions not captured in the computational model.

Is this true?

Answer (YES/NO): NO